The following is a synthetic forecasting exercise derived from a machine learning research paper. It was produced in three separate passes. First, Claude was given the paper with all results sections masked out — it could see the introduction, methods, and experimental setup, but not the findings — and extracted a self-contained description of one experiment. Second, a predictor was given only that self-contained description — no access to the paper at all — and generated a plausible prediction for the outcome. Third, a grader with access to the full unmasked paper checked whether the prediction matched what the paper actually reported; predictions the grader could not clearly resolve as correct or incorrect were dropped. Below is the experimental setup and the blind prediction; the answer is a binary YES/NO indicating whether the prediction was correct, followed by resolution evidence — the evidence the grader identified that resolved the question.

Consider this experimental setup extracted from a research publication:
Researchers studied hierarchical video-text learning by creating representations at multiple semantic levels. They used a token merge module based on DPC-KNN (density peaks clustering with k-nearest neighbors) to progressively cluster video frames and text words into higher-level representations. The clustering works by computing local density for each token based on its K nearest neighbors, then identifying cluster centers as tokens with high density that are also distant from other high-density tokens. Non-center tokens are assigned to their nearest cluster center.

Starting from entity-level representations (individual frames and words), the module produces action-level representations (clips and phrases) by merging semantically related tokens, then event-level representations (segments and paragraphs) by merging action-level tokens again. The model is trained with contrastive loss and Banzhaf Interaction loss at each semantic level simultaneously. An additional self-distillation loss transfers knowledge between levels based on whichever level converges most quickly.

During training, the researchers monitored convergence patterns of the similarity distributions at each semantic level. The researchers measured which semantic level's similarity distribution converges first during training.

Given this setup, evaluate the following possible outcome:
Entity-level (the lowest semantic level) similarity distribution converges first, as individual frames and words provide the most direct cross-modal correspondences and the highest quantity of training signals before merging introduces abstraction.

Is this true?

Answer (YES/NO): YES